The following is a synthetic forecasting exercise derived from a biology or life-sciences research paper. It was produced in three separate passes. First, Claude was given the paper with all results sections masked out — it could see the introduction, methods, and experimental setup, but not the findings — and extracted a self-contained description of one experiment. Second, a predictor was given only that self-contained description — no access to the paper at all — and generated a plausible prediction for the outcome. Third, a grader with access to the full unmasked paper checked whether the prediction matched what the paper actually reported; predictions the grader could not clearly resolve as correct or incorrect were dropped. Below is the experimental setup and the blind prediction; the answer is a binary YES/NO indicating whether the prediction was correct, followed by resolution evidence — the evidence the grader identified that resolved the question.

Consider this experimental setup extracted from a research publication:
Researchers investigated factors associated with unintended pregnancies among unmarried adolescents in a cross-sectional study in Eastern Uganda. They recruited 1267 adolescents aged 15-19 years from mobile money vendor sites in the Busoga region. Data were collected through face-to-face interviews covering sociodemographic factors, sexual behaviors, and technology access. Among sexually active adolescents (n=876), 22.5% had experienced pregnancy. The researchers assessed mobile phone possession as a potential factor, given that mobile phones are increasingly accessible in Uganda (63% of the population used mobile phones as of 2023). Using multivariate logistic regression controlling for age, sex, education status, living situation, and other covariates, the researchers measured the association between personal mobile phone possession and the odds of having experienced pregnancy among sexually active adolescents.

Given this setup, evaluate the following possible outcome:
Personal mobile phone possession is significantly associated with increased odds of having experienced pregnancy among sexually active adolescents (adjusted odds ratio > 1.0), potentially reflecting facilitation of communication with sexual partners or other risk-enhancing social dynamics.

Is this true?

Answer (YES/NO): YES